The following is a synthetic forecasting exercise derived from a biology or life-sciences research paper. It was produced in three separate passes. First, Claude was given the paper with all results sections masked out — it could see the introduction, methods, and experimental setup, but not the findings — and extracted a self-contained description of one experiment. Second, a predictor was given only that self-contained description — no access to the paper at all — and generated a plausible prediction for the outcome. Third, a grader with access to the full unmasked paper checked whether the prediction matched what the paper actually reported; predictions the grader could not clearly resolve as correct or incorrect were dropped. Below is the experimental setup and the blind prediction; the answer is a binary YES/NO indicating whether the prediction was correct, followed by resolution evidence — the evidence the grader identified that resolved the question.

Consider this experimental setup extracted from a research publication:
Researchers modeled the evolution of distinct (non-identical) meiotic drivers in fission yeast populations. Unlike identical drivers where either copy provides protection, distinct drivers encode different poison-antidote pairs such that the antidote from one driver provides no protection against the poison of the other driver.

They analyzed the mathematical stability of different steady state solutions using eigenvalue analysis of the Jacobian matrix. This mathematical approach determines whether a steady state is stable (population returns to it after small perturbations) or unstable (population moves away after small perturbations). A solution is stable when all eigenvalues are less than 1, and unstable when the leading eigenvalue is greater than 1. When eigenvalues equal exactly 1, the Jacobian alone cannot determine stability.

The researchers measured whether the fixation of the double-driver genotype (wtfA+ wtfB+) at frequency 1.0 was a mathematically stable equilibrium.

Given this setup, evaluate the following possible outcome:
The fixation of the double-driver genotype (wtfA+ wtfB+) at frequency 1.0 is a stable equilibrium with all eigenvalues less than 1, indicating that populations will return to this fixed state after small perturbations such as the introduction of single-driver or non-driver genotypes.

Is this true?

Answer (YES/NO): NO